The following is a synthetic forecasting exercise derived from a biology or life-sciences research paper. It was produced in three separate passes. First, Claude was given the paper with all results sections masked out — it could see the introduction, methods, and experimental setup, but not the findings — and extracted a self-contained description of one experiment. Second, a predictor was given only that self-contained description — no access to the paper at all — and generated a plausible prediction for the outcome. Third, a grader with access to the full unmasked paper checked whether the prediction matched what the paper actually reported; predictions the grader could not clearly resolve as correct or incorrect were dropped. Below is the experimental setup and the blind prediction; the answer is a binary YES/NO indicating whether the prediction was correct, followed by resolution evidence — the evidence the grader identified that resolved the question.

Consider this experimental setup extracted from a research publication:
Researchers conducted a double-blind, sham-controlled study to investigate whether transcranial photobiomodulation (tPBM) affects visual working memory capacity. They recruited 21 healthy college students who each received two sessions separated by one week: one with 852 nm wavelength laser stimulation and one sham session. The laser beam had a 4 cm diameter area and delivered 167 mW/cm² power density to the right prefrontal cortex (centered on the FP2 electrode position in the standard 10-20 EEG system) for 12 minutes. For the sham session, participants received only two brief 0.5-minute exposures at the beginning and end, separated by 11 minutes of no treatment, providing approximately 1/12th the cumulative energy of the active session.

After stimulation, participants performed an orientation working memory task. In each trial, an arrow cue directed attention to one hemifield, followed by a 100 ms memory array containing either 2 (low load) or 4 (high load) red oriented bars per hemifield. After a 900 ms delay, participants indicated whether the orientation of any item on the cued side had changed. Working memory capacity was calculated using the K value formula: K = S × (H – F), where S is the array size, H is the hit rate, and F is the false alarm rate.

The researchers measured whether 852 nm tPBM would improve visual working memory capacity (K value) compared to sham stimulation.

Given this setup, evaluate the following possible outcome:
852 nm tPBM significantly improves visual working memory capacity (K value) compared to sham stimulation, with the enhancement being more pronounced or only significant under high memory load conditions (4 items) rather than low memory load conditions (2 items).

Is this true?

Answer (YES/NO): NO